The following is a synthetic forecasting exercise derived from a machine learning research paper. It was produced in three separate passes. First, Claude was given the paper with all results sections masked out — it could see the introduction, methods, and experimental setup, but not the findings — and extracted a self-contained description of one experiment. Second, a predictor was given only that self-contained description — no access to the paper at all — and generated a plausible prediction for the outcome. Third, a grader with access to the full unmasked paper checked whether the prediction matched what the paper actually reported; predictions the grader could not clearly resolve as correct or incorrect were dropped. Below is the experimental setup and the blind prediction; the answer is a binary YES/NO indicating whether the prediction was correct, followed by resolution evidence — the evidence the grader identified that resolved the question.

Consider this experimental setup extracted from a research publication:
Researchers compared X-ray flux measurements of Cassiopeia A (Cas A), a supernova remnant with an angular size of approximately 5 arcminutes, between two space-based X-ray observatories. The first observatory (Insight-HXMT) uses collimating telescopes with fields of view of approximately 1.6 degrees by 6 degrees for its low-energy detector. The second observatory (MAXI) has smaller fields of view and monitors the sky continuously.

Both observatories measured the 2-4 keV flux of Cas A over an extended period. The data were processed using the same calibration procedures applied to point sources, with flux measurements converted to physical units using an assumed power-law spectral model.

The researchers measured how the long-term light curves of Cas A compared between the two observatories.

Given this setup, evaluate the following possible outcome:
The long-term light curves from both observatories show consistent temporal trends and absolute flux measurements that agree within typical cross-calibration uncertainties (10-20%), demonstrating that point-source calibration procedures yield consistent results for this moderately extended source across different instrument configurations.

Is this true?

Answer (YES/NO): NO